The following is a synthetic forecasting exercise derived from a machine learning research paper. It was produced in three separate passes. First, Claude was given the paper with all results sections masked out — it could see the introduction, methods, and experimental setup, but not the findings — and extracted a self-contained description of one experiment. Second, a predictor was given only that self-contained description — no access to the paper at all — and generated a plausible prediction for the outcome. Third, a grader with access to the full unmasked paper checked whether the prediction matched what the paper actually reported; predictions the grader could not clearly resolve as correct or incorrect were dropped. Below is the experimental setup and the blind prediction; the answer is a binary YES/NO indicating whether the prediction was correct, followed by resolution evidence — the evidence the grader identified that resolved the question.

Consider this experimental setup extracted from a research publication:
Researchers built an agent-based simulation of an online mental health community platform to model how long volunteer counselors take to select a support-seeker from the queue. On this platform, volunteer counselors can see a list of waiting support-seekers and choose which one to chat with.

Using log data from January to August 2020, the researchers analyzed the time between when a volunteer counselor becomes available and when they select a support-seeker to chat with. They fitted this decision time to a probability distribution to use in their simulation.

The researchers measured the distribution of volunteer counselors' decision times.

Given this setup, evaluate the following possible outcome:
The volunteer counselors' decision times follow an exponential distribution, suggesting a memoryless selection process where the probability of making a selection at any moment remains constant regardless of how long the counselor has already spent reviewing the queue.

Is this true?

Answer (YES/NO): YES